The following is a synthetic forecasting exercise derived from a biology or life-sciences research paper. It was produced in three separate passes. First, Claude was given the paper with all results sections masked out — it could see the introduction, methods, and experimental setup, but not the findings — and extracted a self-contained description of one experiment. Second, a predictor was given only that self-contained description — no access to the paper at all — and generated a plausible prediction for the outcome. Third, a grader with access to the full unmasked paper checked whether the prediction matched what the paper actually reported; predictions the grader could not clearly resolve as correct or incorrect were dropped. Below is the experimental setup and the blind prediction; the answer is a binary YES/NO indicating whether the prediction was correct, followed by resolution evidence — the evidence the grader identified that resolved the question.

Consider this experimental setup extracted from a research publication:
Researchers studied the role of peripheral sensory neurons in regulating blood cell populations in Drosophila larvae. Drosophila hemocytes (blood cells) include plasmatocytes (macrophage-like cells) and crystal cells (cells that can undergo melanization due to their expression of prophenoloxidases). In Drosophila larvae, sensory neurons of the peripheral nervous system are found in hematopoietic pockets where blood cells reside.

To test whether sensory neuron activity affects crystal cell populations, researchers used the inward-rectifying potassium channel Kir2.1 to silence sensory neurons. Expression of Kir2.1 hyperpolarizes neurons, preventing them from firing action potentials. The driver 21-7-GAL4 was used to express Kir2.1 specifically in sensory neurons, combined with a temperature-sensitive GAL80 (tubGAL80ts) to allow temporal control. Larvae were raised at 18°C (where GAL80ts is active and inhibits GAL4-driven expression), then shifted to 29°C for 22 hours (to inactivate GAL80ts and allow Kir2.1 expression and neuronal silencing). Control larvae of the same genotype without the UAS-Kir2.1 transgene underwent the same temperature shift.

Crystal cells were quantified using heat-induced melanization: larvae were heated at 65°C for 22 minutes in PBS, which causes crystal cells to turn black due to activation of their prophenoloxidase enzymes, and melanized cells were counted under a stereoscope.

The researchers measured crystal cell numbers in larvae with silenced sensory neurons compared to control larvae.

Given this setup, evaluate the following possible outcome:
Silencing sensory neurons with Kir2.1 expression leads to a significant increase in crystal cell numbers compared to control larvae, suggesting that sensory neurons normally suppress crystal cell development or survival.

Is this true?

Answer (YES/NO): NO